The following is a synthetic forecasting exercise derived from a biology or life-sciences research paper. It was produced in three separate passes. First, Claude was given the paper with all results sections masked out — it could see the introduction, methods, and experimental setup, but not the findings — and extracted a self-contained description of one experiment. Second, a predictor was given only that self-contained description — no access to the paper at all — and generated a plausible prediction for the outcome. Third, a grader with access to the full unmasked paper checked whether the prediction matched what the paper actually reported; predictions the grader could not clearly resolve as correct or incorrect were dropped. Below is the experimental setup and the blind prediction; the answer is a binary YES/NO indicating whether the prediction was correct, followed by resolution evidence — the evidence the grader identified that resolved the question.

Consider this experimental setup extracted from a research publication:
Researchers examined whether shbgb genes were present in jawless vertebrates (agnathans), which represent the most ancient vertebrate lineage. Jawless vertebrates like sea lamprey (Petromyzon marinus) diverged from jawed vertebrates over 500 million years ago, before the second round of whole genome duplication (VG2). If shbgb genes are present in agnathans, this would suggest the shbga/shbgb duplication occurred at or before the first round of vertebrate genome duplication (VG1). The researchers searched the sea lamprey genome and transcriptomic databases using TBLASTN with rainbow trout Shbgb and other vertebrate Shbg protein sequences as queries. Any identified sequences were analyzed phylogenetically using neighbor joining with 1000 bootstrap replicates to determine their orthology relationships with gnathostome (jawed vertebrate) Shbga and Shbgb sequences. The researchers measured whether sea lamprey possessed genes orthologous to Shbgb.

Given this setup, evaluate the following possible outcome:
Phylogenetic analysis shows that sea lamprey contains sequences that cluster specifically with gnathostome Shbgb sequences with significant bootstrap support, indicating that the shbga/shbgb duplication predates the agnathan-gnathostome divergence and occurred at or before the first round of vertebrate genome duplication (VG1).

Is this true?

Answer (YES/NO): NO